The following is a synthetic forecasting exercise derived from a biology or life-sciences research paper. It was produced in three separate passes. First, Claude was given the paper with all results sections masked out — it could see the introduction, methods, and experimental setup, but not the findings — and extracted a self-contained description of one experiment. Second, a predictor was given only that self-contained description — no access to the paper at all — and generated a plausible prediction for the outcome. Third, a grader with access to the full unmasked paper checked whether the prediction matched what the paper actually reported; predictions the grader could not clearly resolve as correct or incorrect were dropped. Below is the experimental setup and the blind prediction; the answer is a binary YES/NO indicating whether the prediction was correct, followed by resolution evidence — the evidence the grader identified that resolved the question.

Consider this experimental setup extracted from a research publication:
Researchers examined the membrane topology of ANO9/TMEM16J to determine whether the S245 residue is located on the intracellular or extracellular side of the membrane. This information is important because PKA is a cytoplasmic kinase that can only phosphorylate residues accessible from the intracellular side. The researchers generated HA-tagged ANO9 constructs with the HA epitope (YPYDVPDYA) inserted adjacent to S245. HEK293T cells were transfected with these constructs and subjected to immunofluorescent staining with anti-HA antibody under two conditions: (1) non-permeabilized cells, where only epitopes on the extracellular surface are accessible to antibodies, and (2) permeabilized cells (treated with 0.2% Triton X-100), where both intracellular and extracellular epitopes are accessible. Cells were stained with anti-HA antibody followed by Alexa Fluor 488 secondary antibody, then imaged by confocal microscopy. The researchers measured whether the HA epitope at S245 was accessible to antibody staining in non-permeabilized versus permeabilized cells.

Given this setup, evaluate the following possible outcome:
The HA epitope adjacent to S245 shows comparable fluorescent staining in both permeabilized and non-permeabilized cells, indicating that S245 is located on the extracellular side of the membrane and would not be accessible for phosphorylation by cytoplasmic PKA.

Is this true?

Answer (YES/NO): NO